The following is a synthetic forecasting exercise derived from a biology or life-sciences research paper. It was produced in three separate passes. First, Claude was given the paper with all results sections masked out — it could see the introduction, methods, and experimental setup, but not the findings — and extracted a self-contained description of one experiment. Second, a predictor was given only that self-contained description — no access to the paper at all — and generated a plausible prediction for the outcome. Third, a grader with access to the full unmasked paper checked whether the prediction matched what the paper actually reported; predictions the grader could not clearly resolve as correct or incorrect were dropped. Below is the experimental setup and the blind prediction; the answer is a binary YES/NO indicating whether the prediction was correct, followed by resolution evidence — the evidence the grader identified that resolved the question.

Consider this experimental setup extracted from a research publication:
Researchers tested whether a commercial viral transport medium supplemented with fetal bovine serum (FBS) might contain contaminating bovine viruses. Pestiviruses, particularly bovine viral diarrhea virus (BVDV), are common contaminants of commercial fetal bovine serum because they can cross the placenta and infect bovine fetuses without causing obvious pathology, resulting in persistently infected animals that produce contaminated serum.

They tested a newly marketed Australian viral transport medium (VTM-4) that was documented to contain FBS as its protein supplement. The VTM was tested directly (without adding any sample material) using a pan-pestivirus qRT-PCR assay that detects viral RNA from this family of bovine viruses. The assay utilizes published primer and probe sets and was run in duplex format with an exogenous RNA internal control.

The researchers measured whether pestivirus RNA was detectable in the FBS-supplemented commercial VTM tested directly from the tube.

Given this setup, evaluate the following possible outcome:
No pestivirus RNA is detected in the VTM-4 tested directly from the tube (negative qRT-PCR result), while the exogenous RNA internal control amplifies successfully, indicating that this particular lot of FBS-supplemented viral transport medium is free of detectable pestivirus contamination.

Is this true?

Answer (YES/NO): NO